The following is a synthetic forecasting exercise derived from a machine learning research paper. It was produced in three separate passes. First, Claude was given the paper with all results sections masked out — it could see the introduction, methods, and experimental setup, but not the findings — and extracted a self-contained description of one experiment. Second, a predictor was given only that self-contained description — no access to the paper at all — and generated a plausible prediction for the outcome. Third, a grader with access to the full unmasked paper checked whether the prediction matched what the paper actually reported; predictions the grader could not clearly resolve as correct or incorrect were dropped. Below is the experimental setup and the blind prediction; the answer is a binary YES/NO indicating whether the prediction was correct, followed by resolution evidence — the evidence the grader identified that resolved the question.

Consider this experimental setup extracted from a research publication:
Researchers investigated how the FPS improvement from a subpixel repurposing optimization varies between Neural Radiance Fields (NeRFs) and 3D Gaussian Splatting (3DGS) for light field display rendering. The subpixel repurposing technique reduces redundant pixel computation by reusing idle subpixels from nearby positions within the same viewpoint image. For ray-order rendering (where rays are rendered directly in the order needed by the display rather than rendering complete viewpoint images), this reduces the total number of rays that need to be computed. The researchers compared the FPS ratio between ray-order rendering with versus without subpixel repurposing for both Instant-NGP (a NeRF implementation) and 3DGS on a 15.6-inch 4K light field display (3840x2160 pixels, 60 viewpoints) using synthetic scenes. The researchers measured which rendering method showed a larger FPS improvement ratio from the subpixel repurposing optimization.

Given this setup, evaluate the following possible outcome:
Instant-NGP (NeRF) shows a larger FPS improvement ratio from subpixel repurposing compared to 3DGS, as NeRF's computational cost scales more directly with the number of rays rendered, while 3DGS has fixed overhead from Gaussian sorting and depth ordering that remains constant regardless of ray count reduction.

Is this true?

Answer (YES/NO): YES